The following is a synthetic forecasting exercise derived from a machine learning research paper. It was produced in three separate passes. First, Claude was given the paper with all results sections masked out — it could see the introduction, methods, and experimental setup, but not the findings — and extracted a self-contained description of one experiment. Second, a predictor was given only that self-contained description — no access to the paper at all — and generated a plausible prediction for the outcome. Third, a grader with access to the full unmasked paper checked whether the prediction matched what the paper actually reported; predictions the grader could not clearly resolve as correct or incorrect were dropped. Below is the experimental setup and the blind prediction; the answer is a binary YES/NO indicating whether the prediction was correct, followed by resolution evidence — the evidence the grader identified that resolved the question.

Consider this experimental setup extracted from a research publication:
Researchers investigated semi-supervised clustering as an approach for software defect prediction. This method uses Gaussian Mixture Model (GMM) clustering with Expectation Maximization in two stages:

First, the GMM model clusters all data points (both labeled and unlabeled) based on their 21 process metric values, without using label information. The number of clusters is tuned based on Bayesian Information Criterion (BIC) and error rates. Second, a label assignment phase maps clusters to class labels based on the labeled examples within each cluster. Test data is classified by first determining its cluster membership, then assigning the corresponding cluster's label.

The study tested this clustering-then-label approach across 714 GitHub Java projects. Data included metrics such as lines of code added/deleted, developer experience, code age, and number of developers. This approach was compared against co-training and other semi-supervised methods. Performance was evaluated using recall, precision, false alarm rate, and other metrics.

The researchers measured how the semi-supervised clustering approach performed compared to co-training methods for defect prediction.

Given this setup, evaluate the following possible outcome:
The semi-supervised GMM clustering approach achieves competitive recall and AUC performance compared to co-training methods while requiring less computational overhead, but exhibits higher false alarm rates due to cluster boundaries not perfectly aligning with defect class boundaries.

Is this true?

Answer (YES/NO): NO